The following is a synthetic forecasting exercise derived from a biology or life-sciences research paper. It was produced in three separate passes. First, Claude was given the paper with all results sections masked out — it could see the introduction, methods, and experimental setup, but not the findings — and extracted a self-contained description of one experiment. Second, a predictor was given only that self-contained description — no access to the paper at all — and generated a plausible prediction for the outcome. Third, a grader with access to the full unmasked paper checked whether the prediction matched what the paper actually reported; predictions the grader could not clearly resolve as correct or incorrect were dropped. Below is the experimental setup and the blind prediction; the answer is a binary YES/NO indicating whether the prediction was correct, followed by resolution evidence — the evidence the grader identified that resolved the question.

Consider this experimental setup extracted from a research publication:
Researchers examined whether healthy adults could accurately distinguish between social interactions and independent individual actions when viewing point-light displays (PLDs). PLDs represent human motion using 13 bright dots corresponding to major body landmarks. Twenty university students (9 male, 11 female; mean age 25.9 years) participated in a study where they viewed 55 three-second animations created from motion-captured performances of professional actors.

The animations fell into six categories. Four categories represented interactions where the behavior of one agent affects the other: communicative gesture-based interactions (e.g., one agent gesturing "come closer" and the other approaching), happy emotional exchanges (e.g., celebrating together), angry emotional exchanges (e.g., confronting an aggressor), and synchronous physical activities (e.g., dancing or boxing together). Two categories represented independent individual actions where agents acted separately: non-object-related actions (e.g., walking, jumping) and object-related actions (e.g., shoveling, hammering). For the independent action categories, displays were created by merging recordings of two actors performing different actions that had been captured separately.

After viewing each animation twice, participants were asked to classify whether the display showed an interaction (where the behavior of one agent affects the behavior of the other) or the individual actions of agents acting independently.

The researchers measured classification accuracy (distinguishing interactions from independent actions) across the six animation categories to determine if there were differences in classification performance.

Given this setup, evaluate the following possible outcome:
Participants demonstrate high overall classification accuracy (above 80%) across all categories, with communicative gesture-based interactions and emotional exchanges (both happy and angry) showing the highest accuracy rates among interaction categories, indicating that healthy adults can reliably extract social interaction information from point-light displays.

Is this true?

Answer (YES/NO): NO